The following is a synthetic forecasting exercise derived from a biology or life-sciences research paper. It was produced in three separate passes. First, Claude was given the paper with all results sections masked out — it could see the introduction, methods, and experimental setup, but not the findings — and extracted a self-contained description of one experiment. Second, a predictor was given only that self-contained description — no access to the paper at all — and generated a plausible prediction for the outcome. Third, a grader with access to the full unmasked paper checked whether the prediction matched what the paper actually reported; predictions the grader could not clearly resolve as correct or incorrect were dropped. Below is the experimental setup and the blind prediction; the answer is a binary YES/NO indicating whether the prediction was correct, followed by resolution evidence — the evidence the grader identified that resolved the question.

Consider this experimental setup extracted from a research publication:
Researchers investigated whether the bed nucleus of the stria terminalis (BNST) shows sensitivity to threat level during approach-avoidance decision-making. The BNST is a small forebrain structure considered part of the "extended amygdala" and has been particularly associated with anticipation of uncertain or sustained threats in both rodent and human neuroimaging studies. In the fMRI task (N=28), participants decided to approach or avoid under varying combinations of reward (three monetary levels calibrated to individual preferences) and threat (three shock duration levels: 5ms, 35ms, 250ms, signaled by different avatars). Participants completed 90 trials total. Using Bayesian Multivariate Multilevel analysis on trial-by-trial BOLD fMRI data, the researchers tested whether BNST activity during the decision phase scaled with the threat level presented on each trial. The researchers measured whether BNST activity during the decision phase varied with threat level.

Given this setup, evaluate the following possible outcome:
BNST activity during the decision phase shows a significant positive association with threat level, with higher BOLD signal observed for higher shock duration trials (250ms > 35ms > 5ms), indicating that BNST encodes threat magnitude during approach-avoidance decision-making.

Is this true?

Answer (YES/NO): NO